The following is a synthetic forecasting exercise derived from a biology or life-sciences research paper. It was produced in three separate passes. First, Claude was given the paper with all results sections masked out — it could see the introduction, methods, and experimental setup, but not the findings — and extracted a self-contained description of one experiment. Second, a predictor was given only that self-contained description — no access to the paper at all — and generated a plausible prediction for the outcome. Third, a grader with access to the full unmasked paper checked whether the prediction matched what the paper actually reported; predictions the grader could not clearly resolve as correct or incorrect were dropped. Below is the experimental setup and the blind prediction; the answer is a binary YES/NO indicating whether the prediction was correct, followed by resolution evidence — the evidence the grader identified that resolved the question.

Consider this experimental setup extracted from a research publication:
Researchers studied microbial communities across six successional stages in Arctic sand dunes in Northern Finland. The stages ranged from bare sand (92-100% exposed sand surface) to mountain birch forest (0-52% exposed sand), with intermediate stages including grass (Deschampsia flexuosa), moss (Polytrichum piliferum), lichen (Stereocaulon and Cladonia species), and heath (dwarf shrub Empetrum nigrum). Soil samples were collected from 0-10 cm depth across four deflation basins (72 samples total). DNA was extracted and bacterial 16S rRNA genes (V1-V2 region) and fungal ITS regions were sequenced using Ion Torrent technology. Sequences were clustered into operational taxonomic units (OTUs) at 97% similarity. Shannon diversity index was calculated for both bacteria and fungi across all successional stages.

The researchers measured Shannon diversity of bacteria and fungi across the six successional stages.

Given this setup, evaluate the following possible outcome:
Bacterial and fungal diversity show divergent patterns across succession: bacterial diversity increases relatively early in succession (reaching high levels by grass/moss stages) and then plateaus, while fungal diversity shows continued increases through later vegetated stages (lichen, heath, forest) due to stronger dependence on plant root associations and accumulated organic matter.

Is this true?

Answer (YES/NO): NO